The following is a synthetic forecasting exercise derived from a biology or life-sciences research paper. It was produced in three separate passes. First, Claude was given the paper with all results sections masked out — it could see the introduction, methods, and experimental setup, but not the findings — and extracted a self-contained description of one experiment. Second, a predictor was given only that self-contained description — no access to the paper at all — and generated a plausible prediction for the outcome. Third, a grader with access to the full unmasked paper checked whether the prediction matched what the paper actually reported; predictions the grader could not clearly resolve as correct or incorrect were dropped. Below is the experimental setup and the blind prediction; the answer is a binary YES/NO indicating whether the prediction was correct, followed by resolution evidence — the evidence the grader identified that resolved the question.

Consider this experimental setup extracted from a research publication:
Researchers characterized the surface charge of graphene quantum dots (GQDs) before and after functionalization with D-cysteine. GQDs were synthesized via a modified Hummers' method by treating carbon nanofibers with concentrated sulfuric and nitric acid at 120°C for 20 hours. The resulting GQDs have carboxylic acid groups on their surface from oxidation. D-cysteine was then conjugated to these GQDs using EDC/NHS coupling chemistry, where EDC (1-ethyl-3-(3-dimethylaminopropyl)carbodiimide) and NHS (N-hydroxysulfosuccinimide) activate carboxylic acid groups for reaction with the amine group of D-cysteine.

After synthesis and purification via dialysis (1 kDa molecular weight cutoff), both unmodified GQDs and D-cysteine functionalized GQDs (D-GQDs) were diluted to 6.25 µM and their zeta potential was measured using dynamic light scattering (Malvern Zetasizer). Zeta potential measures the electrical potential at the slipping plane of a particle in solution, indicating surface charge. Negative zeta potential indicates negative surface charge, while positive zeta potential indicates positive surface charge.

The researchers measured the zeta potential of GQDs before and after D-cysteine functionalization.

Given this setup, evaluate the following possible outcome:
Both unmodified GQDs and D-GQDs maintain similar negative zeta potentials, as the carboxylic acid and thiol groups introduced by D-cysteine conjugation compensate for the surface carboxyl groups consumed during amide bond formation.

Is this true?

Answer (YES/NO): NO